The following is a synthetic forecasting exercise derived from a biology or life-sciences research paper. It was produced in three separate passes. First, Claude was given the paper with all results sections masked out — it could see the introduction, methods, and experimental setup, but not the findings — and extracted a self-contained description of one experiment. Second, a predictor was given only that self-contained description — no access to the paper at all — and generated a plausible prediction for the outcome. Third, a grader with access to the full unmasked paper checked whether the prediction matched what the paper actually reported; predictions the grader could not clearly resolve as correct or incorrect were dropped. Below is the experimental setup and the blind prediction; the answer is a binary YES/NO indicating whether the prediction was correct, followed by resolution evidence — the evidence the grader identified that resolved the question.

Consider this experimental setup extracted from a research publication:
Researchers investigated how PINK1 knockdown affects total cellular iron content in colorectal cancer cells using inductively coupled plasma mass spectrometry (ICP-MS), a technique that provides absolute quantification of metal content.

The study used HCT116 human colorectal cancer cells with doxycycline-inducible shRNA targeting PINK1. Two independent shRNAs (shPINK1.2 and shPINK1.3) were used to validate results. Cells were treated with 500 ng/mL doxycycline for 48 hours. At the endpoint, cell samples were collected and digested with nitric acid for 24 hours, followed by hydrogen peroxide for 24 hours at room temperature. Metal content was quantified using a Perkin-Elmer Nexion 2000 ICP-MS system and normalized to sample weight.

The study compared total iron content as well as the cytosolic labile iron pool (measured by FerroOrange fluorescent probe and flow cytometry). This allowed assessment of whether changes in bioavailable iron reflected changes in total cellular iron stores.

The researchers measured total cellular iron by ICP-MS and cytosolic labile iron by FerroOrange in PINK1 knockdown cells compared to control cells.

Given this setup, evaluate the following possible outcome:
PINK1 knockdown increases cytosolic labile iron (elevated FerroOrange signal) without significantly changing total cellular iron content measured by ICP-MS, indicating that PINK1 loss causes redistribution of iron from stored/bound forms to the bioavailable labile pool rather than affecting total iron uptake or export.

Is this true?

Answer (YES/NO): NO